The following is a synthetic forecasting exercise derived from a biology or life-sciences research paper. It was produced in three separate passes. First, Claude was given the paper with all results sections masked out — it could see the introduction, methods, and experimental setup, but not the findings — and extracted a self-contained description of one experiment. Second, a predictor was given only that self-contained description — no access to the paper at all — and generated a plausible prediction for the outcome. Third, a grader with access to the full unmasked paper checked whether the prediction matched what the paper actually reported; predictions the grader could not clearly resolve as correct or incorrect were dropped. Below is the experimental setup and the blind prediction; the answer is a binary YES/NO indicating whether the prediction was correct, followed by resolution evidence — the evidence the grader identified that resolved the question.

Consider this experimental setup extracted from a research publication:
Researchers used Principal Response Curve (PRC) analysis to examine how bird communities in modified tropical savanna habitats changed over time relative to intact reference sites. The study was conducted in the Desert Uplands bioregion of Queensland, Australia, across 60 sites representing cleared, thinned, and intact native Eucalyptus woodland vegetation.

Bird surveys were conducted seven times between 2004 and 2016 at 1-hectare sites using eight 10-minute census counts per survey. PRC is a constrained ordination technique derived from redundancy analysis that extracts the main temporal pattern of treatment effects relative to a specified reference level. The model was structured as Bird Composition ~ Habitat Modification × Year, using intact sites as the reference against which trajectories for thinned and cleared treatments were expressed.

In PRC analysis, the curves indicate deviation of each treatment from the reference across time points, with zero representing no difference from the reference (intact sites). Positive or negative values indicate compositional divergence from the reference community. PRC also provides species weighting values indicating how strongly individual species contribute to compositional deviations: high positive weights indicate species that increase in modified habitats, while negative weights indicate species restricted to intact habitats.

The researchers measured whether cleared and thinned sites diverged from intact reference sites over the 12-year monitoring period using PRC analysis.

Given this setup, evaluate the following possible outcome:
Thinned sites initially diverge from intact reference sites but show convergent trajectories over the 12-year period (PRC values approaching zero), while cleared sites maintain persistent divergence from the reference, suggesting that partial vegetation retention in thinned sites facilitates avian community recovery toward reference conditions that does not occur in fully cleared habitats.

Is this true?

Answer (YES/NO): NO